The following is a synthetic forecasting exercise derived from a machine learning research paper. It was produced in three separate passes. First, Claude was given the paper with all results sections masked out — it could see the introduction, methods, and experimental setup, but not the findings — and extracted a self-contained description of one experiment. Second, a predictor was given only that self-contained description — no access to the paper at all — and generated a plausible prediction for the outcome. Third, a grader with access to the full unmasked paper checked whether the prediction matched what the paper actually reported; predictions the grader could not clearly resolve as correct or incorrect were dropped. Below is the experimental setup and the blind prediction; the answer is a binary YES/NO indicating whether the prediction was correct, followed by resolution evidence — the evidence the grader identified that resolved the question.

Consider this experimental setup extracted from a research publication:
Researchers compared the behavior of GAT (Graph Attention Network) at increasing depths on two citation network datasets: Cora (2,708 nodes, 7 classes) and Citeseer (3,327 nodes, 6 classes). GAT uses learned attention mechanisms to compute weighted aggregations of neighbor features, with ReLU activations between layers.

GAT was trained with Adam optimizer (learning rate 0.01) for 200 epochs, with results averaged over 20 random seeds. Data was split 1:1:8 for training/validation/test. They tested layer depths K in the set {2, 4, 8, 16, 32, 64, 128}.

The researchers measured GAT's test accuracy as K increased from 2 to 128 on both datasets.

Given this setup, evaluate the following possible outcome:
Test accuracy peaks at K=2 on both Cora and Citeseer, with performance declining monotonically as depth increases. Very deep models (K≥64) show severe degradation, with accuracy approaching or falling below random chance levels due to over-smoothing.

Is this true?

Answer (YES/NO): YES